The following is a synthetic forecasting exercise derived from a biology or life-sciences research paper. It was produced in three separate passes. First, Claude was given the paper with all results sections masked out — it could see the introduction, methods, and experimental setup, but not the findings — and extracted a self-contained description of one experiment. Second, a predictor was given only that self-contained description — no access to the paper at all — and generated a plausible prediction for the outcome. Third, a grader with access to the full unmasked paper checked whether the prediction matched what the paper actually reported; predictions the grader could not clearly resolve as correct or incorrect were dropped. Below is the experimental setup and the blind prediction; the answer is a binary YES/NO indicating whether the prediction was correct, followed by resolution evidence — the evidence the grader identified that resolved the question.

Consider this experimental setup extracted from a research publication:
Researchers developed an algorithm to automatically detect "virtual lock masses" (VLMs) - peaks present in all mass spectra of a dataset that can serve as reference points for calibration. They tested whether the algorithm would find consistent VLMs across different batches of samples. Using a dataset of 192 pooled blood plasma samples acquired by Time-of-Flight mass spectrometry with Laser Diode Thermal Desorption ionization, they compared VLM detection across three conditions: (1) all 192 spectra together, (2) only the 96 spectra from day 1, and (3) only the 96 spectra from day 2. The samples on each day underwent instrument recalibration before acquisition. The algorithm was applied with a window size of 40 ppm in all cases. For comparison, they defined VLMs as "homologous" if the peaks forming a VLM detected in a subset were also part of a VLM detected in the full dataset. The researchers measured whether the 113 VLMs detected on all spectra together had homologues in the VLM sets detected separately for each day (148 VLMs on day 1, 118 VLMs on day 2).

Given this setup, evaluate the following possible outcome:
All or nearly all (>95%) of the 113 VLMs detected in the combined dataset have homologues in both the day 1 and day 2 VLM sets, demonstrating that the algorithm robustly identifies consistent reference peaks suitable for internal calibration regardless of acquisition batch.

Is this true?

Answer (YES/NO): YES